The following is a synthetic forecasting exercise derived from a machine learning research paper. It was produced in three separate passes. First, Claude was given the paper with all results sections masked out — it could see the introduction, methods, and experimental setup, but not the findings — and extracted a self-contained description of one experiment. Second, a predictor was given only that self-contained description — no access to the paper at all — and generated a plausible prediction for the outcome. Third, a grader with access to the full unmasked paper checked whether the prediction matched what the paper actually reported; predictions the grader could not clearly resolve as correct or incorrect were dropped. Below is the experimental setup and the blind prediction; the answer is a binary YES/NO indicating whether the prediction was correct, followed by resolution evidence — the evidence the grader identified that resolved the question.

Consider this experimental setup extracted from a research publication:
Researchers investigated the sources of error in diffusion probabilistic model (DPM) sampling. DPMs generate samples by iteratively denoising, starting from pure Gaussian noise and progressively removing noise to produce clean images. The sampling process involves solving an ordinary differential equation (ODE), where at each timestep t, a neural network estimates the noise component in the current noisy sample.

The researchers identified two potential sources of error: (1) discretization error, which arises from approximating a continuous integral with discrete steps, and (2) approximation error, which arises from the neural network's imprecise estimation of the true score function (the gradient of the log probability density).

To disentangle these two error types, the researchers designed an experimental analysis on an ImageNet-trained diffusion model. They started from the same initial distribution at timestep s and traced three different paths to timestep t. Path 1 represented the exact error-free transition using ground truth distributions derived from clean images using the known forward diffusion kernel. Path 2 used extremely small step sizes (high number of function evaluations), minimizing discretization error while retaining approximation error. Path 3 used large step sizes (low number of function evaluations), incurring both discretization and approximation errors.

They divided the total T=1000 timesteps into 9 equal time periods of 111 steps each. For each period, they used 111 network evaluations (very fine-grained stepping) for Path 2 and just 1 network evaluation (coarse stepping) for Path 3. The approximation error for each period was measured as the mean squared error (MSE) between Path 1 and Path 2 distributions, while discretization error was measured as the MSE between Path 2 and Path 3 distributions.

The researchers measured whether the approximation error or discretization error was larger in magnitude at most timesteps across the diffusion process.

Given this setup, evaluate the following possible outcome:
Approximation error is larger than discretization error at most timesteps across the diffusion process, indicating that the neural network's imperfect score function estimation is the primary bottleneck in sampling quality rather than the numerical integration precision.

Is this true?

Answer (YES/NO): YES